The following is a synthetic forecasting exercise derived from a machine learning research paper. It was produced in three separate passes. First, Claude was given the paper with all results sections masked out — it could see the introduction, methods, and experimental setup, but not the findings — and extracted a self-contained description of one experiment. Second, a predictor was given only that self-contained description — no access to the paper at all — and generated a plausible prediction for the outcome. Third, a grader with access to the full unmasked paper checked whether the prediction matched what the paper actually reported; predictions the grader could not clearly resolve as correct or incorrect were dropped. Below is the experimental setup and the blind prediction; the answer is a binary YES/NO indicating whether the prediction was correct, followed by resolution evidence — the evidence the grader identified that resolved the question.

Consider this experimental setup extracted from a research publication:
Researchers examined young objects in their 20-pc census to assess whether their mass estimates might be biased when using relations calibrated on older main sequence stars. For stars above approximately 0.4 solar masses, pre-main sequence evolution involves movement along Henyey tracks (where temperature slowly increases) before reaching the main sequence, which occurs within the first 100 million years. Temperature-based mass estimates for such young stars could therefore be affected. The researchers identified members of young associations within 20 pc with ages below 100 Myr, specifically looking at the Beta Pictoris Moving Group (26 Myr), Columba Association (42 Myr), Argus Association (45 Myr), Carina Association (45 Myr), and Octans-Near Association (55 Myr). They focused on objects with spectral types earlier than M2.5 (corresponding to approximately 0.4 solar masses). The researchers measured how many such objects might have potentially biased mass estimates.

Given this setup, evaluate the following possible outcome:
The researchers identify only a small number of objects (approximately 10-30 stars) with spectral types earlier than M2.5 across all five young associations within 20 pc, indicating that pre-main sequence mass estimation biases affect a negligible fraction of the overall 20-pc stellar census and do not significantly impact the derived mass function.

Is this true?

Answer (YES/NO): NO